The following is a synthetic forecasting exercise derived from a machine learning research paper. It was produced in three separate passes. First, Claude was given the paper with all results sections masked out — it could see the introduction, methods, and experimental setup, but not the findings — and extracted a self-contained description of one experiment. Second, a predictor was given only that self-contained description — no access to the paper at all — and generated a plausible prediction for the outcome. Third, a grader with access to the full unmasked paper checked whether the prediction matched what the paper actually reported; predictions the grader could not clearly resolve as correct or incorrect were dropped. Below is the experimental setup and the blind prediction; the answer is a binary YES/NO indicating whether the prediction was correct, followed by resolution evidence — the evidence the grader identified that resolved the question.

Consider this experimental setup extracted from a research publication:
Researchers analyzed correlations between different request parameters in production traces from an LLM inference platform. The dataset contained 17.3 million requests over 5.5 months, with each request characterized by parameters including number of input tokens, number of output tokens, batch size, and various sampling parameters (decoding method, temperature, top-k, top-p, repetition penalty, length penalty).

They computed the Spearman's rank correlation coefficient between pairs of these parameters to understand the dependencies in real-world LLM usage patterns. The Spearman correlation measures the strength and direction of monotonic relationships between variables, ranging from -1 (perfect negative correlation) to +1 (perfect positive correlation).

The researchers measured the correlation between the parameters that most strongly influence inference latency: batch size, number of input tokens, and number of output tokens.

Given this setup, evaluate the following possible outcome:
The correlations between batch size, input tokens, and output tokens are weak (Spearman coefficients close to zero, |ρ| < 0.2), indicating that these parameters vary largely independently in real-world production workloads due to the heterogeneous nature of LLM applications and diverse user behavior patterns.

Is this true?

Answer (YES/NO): NO